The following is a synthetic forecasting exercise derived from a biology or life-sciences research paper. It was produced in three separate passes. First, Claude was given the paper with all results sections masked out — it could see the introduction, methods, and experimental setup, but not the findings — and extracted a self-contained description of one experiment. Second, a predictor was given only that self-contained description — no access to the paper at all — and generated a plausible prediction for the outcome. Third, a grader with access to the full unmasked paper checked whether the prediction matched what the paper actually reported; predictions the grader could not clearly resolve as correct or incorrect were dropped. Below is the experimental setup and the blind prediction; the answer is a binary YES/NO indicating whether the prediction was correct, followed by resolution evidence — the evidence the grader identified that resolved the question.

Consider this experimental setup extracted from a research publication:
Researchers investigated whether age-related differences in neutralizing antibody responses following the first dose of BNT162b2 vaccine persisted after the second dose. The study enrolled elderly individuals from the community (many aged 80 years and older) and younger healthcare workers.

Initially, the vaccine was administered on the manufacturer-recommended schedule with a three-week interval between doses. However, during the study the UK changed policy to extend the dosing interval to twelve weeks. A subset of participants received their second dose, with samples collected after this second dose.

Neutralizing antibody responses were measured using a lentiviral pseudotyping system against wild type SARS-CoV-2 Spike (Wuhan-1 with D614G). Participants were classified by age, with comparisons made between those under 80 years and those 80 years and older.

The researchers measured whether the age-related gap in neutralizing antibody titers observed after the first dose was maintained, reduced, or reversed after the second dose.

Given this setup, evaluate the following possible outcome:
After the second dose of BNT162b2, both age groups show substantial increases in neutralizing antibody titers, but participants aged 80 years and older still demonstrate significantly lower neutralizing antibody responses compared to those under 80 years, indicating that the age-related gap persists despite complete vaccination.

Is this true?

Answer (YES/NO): NO